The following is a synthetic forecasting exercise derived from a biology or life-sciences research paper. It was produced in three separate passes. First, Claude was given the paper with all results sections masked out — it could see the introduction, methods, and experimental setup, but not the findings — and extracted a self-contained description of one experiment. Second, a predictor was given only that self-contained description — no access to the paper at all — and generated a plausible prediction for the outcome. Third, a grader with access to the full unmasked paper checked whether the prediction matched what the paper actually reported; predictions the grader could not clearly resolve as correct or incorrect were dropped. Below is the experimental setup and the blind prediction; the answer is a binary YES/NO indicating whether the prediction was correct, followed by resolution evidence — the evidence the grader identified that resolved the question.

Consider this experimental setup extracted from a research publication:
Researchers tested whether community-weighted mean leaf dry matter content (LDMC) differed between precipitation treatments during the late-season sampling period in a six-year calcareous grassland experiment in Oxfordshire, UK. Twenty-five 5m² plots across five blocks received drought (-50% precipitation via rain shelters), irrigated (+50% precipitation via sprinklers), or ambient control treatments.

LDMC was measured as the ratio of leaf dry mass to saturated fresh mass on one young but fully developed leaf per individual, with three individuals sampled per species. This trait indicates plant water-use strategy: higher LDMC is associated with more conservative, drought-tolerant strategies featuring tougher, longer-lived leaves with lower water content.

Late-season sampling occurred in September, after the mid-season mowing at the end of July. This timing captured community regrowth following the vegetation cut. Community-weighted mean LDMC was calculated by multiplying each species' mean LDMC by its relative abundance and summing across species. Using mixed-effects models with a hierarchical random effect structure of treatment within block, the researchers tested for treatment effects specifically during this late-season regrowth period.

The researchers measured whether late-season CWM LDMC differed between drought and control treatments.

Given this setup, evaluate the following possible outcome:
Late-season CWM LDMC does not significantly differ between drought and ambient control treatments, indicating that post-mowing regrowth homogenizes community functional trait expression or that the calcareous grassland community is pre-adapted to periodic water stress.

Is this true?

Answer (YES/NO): NO